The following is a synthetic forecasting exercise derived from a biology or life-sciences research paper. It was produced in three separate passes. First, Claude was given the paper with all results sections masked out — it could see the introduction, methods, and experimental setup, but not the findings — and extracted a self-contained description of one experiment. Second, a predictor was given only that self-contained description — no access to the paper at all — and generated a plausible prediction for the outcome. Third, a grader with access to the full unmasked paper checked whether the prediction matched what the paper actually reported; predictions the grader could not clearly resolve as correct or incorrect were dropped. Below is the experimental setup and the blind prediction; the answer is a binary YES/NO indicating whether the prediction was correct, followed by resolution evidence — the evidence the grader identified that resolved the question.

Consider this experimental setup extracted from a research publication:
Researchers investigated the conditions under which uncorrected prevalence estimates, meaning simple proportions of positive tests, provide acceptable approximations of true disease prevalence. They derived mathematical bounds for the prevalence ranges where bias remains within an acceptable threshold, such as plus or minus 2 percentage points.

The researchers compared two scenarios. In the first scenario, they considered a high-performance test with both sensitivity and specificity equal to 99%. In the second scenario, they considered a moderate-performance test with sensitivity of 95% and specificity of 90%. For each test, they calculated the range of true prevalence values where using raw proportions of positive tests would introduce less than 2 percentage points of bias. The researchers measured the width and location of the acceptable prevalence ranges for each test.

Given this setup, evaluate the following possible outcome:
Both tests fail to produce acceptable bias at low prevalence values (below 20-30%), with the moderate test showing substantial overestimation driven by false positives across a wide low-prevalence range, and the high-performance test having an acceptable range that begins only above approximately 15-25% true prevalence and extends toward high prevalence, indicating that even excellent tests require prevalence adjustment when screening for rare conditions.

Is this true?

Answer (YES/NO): NO